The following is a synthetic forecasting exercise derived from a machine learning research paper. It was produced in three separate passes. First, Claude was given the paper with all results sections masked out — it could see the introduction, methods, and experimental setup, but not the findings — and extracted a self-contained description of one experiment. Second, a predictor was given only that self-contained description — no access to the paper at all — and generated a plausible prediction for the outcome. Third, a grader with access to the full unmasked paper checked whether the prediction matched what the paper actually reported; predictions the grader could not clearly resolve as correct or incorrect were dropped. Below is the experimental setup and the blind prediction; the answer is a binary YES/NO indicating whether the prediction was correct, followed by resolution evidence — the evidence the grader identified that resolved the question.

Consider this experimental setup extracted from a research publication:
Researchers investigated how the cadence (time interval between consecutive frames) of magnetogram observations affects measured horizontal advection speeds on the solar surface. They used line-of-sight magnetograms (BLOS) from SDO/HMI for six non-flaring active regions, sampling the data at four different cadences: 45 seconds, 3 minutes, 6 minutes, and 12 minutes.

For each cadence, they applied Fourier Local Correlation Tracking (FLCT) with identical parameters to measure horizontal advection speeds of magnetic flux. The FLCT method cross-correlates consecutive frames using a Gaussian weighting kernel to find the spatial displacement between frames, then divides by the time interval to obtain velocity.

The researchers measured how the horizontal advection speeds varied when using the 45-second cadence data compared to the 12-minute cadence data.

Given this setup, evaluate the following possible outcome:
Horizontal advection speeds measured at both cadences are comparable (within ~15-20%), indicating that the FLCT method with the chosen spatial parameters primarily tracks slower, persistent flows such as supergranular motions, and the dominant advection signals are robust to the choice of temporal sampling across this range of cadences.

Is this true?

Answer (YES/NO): NO